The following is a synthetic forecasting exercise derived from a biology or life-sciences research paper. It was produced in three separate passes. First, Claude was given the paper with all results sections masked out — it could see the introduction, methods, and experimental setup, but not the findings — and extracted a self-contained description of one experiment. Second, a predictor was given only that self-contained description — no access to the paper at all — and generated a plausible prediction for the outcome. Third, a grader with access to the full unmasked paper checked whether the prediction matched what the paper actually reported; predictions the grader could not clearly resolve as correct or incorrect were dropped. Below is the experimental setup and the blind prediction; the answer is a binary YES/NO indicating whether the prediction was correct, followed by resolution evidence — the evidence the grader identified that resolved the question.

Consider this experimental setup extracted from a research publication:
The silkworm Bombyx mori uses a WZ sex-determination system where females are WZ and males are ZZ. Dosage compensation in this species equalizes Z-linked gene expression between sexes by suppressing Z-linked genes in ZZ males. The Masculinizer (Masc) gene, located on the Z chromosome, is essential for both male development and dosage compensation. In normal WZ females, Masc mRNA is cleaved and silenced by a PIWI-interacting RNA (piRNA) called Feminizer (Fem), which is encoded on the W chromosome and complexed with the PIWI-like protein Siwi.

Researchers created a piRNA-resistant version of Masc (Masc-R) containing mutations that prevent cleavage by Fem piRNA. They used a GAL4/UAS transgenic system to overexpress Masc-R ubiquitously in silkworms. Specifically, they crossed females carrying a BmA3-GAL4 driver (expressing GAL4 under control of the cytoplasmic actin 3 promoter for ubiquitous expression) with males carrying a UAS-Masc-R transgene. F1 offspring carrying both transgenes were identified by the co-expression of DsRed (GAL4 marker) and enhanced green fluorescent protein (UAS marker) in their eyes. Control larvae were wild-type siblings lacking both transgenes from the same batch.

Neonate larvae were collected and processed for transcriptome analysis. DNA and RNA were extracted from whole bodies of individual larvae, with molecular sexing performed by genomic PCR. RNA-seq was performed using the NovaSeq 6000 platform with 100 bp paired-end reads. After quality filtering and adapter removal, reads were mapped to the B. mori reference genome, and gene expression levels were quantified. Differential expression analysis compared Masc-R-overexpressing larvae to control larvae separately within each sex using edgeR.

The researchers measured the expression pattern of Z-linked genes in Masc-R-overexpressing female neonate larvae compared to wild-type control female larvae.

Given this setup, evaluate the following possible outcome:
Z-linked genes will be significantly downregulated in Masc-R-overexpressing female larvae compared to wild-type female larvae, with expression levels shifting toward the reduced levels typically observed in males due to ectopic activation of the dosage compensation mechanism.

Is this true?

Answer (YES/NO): YES